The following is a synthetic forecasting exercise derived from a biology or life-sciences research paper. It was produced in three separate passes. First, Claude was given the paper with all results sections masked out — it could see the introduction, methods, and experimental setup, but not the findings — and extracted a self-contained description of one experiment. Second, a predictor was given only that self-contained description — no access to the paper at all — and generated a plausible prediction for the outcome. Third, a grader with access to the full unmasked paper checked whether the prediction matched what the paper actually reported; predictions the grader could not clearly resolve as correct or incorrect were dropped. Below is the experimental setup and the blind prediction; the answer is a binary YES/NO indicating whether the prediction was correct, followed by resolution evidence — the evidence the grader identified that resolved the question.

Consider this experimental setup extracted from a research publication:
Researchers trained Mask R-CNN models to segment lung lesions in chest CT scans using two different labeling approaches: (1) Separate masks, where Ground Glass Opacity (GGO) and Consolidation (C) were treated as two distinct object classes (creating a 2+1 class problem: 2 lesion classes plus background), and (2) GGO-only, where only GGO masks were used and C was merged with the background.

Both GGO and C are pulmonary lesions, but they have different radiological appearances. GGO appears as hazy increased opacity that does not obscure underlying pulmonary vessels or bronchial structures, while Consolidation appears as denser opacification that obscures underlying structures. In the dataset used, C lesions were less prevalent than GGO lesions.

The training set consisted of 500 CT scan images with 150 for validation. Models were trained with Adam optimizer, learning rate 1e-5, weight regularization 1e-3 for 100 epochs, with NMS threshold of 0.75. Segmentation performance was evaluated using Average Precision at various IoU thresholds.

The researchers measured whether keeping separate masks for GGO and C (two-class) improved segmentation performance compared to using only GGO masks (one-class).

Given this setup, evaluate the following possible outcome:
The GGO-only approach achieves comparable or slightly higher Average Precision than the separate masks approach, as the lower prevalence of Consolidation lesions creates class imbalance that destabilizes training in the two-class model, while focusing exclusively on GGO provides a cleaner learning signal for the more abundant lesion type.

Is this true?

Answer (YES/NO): NO